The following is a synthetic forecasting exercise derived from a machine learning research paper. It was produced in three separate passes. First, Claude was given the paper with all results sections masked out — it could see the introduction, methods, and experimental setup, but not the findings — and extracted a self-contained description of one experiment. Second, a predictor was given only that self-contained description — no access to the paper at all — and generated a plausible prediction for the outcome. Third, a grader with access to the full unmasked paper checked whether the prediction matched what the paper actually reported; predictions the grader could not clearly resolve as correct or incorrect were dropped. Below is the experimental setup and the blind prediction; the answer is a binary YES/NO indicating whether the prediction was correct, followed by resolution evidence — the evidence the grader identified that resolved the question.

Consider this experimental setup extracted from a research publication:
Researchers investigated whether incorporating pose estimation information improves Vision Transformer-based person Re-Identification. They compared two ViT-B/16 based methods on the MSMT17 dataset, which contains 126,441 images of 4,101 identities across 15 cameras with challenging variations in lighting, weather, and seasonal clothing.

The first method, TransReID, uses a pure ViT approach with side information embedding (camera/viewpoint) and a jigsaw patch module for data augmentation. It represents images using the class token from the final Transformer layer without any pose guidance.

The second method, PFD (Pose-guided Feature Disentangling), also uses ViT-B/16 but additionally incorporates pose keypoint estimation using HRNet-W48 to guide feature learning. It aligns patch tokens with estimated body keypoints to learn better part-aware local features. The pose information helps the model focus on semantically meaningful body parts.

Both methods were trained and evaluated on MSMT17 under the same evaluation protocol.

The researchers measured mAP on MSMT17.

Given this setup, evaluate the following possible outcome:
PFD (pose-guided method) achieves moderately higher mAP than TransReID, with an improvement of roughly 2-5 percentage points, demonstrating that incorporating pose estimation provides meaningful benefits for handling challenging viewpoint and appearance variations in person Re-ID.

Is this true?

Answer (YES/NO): NO